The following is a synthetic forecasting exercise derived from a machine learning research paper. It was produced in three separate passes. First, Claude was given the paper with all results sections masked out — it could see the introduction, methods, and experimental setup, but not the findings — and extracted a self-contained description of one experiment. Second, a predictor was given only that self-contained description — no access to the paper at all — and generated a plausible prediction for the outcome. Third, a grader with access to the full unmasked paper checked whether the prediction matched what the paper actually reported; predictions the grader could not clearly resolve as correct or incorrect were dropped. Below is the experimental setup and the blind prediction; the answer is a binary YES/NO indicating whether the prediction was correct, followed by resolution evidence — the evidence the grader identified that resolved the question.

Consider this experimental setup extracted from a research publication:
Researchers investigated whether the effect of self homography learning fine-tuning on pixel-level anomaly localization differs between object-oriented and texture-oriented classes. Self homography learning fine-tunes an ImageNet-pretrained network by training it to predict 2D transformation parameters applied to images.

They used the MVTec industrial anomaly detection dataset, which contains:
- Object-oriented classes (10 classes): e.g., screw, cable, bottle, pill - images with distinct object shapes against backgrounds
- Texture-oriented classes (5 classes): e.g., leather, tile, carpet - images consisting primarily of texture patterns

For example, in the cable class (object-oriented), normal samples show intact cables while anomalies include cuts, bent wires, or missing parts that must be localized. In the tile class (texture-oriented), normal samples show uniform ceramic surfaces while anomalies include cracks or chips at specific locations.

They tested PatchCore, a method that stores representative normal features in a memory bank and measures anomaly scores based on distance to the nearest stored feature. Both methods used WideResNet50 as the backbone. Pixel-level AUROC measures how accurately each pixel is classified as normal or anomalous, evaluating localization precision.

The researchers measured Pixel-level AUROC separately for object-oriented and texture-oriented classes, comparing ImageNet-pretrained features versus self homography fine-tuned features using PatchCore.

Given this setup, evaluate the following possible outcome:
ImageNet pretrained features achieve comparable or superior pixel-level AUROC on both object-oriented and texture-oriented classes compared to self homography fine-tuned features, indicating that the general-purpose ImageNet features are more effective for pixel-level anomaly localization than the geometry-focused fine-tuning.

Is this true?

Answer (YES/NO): NO